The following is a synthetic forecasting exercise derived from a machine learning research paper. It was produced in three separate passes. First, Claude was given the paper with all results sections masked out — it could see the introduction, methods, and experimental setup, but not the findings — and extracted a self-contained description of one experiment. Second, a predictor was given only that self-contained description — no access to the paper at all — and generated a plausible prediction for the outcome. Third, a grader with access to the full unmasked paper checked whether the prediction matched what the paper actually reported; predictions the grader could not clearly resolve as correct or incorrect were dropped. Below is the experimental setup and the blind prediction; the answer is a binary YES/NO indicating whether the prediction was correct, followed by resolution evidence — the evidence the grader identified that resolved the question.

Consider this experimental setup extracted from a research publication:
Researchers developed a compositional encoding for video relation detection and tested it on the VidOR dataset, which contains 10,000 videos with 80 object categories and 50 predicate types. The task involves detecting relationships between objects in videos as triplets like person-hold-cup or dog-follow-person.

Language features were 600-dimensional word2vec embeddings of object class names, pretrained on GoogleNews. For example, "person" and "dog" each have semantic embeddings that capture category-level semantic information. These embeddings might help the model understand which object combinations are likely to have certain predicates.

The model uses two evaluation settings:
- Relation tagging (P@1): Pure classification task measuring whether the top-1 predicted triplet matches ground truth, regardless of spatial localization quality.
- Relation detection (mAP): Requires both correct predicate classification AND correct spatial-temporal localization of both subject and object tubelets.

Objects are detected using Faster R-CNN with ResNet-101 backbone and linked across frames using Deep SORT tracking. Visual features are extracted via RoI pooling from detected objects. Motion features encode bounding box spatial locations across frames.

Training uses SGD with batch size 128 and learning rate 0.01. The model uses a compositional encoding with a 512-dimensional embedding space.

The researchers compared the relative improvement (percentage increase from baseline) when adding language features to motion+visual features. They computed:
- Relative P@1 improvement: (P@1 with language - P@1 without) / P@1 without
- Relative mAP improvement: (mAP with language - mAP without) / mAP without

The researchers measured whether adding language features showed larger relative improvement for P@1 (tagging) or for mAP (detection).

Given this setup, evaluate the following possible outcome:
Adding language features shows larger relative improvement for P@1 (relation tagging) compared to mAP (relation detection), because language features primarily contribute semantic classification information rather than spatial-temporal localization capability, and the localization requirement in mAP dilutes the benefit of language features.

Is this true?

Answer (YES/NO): NO